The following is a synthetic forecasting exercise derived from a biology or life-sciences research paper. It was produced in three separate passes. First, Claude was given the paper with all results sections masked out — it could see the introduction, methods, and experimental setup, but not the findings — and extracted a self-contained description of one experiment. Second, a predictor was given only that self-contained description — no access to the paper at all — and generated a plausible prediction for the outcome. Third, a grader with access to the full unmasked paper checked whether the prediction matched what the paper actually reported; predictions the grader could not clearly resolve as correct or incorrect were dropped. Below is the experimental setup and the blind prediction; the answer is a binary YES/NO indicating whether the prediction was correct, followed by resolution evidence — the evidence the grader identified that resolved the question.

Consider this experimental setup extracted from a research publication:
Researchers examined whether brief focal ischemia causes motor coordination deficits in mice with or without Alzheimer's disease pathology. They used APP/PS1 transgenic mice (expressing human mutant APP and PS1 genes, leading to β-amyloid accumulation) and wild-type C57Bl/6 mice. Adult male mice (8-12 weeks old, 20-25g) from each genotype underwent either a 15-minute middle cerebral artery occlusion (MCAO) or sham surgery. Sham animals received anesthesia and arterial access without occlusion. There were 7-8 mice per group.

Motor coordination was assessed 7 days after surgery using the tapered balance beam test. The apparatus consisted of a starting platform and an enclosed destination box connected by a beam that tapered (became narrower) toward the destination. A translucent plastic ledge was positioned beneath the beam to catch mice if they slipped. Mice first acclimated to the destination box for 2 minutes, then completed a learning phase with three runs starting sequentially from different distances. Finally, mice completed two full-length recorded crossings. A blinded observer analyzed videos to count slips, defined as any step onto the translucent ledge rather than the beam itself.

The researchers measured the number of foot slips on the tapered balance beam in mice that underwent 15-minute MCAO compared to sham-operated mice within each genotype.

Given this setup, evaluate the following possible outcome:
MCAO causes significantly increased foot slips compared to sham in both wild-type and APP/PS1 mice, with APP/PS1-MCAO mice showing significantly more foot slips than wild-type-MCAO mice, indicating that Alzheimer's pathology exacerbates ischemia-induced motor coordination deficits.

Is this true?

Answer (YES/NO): NO